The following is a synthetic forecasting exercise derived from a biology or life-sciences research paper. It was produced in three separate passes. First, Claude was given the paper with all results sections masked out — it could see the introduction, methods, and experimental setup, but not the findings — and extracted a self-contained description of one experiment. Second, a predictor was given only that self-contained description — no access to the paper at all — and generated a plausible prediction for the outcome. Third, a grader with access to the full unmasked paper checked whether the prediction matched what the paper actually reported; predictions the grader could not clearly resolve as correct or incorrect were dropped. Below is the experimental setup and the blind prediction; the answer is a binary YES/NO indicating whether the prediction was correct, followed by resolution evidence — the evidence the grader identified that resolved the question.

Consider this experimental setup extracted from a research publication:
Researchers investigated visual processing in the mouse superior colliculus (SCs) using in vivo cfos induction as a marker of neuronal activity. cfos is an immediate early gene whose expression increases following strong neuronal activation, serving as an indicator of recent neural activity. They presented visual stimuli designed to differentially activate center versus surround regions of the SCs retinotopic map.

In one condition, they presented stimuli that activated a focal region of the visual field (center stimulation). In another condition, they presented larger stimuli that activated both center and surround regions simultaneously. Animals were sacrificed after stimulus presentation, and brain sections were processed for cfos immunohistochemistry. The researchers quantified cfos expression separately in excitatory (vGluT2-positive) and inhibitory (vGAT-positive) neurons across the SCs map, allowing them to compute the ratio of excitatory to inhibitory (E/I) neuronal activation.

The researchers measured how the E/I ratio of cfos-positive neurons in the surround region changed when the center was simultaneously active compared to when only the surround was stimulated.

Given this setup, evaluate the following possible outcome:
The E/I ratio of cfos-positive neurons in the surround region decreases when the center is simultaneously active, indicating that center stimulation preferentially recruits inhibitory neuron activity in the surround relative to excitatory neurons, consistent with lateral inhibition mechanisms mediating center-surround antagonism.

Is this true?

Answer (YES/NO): YES